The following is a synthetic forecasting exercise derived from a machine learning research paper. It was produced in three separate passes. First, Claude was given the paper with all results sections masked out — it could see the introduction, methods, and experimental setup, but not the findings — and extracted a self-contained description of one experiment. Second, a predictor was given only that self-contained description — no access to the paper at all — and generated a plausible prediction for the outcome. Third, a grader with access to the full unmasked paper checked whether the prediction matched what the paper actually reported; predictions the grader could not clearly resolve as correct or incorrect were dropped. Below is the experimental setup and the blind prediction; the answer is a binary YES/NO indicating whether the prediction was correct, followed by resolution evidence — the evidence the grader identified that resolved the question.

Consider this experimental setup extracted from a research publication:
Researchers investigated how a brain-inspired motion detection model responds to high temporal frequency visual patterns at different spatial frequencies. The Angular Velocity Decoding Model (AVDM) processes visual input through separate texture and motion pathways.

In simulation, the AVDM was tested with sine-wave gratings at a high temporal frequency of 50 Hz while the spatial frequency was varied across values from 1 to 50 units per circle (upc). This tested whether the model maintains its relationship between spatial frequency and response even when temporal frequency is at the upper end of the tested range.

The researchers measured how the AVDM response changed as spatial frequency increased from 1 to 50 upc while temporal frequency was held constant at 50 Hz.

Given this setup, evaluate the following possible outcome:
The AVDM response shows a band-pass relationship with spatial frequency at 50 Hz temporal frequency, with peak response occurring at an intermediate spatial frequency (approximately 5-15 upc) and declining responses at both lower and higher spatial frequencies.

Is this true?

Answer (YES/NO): NO